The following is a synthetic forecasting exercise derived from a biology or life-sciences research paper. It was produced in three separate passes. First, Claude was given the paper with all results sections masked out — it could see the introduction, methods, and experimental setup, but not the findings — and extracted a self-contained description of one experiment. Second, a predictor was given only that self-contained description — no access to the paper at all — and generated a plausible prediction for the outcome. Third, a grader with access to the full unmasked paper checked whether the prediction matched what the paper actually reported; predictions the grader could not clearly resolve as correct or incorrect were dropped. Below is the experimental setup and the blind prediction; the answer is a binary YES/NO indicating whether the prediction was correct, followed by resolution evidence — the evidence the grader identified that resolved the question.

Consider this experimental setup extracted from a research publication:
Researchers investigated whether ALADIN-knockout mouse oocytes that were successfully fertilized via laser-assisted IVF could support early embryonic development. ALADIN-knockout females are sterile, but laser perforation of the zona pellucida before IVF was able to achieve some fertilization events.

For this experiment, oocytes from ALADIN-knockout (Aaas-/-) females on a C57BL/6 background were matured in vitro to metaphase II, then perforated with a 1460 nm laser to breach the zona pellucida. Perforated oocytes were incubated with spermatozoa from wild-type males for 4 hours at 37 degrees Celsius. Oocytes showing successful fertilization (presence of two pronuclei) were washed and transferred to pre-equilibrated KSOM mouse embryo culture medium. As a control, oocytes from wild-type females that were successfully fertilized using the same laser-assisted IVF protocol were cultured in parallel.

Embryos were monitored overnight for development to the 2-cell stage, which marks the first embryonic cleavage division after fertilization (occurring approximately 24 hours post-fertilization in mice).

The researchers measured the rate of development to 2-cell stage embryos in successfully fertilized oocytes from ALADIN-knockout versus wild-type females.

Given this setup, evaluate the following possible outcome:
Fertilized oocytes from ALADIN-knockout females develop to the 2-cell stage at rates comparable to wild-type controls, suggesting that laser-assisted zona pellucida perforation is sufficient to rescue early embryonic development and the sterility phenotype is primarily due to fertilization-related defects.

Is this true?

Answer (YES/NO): NO